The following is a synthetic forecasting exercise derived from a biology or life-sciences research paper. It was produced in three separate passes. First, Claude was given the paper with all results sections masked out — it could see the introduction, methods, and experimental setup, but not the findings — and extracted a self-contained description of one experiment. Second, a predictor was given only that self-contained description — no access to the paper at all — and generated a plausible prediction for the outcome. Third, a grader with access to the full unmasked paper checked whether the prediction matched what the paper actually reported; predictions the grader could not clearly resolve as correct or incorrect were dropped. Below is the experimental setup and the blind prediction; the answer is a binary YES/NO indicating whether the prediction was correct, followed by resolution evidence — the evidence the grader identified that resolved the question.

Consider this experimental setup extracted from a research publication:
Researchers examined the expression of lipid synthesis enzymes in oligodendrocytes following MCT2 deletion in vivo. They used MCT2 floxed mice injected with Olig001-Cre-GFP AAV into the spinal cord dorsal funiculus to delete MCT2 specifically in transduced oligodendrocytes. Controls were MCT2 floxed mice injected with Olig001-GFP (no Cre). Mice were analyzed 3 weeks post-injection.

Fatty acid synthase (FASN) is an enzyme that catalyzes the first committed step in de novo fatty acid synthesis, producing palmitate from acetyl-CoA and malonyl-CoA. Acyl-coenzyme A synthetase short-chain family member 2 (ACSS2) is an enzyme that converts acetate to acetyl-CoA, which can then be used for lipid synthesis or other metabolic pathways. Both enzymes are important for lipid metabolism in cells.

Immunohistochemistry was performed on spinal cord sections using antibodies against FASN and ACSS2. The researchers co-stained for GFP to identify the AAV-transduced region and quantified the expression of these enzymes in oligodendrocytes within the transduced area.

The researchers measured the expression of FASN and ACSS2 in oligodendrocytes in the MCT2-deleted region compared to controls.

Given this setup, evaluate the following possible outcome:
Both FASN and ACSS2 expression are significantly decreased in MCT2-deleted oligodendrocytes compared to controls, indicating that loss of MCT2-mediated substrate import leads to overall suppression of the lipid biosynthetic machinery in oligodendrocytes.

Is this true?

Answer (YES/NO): YES